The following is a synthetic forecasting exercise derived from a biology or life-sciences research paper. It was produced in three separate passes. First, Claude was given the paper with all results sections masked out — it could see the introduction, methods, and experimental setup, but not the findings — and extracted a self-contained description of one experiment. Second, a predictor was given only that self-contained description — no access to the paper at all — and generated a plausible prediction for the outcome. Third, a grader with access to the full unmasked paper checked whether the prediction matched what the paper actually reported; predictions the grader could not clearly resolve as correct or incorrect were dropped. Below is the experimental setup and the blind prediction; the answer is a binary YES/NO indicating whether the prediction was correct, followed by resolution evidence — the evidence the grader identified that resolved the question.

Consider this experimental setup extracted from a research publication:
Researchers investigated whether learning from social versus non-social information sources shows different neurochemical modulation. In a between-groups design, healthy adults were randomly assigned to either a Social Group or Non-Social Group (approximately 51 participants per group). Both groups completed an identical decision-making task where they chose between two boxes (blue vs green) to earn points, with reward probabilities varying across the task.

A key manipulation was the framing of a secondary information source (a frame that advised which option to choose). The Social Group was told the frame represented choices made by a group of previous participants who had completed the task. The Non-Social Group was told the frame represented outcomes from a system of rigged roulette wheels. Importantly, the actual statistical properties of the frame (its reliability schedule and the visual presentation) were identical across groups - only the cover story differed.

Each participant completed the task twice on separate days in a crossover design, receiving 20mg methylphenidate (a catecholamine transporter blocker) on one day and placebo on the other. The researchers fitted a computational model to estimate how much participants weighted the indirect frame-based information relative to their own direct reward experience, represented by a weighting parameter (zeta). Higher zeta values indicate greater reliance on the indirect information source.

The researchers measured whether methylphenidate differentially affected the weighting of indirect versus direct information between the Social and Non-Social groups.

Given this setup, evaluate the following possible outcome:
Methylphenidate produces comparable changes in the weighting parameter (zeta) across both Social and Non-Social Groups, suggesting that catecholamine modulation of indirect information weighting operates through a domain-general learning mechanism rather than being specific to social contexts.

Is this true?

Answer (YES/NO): NO